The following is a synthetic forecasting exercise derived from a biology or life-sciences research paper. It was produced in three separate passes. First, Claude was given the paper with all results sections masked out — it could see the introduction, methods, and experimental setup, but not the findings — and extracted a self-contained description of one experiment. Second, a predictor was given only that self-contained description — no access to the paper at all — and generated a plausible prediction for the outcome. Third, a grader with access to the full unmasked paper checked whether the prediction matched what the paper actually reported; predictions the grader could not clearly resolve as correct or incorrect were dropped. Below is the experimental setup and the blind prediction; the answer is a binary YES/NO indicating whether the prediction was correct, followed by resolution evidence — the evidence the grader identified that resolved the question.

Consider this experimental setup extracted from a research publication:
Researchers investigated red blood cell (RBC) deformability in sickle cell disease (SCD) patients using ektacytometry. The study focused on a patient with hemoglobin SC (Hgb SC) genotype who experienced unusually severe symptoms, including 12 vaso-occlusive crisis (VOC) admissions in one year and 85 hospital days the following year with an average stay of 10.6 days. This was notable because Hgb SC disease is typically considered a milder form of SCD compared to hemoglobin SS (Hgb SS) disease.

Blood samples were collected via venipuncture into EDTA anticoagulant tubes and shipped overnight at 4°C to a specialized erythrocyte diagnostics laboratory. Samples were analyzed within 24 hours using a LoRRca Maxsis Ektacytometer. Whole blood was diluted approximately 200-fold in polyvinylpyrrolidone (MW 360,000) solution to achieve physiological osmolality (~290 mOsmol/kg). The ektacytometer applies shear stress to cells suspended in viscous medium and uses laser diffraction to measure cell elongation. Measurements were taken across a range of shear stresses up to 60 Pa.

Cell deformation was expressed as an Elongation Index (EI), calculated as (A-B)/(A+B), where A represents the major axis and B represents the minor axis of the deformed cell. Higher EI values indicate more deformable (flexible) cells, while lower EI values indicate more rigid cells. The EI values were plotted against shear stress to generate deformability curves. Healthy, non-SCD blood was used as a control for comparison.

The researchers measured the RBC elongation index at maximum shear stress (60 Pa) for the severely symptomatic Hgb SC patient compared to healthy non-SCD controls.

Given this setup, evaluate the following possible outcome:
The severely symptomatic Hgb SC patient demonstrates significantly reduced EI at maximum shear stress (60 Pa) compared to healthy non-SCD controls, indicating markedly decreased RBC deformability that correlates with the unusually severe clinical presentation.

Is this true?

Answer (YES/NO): YES